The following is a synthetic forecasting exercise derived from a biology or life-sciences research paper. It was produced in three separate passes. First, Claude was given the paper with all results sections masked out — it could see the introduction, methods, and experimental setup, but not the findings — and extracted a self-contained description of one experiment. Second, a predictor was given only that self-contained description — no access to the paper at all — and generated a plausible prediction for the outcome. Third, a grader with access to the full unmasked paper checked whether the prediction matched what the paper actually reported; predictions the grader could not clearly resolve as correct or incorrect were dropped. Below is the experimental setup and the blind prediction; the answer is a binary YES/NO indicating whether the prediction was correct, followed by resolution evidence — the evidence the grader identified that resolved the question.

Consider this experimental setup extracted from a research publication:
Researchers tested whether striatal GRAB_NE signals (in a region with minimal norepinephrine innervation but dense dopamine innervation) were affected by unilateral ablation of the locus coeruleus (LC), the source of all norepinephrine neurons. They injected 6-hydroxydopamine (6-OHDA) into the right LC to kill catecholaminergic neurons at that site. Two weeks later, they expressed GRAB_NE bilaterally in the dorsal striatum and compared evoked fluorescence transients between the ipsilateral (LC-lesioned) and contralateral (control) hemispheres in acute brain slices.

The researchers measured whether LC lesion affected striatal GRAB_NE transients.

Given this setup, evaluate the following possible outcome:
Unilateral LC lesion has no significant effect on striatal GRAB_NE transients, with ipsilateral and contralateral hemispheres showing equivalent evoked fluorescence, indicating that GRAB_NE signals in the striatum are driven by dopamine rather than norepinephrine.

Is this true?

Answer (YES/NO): YES